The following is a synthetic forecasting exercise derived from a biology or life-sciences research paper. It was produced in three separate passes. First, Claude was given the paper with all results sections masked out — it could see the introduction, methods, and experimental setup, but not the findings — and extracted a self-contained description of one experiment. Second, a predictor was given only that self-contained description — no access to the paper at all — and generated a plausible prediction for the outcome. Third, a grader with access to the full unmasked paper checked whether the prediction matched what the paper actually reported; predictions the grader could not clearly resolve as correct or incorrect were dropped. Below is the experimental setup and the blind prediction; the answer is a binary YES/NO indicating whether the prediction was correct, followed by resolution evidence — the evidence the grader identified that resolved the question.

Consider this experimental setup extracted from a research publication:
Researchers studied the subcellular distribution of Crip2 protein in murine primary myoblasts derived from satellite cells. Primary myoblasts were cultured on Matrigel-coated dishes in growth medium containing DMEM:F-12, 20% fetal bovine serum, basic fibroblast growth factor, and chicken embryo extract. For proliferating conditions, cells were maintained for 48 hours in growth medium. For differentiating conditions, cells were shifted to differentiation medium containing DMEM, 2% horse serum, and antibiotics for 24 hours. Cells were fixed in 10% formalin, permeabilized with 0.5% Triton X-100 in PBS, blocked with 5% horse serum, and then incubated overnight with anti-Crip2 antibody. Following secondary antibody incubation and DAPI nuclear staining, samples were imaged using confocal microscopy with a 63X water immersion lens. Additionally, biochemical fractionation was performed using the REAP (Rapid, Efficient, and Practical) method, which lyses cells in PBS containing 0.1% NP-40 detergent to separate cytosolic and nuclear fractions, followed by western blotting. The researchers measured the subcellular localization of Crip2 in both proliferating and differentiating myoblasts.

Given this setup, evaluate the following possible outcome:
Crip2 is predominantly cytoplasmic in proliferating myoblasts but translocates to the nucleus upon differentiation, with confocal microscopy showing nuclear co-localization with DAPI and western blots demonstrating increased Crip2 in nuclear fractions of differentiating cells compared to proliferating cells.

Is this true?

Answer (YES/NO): NO